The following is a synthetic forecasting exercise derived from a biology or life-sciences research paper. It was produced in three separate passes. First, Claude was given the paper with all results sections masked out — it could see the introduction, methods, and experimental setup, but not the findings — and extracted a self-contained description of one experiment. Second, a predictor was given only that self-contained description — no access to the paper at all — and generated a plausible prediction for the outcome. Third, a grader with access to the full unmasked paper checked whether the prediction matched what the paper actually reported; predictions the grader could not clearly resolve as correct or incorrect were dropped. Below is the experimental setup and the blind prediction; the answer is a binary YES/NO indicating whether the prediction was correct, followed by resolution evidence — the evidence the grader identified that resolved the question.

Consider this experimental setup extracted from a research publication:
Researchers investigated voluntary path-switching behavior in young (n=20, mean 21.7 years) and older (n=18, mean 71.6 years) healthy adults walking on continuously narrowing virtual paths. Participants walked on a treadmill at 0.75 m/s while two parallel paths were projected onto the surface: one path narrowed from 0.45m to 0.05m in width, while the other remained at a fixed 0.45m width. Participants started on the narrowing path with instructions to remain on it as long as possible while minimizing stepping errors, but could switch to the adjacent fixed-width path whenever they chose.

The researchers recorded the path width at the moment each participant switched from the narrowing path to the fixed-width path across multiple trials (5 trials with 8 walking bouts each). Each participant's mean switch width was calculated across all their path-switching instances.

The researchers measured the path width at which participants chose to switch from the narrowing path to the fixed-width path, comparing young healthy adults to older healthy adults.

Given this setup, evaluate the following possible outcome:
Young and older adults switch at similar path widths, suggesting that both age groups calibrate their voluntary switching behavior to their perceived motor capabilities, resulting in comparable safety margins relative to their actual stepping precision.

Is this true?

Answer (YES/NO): NO